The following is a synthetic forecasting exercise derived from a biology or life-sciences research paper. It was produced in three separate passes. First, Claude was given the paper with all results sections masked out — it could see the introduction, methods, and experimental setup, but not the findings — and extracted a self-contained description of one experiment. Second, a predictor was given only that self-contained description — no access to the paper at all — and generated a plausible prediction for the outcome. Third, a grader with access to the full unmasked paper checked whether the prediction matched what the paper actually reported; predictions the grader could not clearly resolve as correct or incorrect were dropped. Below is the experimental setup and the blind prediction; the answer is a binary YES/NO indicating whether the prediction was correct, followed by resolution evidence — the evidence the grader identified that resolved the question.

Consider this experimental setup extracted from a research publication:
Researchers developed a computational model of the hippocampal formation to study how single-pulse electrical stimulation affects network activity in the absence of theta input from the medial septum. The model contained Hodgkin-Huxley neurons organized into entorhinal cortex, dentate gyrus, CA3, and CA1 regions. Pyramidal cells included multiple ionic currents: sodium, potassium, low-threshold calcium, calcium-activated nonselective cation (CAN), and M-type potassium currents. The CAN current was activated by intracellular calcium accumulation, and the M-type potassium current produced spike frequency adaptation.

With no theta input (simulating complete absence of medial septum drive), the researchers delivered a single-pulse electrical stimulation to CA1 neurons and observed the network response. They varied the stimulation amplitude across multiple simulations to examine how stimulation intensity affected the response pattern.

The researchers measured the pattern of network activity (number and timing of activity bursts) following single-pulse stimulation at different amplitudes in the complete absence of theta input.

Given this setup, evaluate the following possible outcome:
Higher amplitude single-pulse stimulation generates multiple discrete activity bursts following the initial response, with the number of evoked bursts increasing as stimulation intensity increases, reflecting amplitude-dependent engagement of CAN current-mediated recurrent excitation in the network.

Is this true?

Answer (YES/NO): NO